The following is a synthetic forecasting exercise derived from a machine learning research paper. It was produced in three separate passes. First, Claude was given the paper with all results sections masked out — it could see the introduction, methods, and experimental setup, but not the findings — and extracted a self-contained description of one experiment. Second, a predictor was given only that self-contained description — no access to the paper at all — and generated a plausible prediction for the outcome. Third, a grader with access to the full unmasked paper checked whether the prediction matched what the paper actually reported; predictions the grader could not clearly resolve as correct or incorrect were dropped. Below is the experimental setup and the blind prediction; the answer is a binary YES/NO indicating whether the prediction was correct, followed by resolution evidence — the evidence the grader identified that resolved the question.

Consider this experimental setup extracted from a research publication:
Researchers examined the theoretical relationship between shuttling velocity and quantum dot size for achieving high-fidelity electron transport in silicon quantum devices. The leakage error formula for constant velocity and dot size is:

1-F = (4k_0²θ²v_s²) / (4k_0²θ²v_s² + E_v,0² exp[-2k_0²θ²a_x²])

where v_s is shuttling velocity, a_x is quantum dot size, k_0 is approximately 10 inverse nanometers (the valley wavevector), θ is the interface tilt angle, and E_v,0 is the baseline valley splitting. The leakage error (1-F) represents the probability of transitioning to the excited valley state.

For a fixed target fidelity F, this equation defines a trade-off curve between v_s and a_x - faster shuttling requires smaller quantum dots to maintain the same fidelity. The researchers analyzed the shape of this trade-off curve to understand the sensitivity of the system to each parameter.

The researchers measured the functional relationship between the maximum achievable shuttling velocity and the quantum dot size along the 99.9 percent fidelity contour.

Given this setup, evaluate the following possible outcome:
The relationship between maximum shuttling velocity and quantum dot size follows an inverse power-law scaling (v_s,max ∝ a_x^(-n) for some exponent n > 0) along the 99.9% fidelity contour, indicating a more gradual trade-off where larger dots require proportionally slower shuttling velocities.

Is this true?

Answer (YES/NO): NO